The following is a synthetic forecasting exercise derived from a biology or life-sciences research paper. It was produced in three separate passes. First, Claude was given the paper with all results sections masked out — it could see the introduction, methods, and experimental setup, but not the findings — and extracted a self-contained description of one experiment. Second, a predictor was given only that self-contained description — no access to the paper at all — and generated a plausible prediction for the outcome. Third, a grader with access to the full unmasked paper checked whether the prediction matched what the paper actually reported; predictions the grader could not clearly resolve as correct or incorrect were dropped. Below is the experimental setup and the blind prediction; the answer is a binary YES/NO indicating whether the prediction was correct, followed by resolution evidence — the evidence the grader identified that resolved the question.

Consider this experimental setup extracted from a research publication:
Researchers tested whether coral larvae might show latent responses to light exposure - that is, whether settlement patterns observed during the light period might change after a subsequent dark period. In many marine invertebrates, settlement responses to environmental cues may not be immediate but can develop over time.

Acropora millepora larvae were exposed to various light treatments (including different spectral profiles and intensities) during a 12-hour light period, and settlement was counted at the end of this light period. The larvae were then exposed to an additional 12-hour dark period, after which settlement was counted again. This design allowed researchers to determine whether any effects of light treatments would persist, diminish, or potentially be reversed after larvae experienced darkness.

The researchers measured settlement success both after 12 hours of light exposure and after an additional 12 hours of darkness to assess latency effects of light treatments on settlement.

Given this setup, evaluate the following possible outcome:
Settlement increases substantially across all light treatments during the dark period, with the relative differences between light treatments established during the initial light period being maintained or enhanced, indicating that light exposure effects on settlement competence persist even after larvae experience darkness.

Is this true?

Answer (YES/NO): NO